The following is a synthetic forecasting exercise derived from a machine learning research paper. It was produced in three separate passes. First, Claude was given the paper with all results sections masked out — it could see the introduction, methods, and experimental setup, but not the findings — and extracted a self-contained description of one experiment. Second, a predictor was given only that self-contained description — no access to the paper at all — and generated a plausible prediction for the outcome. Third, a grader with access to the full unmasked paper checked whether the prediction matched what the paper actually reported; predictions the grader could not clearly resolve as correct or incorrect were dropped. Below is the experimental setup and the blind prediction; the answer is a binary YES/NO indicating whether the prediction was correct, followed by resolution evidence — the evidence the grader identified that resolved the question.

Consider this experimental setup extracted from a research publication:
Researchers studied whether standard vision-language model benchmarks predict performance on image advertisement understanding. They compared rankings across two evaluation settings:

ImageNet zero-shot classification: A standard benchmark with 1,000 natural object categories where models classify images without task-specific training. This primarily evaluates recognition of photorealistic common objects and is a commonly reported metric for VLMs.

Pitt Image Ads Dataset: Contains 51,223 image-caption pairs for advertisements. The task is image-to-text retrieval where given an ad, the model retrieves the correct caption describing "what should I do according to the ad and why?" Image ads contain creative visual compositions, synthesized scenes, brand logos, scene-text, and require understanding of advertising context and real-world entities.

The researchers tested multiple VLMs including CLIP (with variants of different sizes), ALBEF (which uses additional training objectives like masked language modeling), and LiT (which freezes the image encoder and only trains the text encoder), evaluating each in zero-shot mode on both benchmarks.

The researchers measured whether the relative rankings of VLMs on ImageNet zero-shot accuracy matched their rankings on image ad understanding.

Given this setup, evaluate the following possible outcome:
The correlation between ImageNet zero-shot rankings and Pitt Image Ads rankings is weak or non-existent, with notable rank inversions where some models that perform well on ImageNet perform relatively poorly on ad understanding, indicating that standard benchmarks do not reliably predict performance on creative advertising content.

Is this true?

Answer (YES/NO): YES